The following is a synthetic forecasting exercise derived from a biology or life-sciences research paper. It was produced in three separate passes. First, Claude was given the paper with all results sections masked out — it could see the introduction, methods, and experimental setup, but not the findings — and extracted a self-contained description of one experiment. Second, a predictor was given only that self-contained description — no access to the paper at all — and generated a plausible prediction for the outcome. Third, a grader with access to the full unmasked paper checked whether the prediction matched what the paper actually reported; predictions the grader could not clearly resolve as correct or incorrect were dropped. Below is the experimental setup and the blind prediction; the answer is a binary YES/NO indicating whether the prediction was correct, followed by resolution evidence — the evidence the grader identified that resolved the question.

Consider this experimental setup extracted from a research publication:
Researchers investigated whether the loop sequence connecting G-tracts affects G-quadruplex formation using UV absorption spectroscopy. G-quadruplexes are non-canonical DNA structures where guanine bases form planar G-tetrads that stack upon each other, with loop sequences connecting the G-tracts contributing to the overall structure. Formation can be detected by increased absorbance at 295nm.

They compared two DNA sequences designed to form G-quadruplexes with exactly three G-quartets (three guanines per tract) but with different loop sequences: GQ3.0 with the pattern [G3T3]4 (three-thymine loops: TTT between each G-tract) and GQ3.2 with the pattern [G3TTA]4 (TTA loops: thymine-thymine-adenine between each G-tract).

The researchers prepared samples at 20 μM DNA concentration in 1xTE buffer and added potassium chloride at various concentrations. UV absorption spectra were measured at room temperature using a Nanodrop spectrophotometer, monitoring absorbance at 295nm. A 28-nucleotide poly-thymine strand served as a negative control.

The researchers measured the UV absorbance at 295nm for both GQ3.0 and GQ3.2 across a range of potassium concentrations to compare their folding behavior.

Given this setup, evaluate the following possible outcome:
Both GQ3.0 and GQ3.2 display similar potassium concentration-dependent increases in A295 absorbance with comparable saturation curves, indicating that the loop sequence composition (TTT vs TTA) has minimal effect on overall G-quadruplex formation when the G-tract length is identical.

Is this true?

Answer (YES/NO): NO